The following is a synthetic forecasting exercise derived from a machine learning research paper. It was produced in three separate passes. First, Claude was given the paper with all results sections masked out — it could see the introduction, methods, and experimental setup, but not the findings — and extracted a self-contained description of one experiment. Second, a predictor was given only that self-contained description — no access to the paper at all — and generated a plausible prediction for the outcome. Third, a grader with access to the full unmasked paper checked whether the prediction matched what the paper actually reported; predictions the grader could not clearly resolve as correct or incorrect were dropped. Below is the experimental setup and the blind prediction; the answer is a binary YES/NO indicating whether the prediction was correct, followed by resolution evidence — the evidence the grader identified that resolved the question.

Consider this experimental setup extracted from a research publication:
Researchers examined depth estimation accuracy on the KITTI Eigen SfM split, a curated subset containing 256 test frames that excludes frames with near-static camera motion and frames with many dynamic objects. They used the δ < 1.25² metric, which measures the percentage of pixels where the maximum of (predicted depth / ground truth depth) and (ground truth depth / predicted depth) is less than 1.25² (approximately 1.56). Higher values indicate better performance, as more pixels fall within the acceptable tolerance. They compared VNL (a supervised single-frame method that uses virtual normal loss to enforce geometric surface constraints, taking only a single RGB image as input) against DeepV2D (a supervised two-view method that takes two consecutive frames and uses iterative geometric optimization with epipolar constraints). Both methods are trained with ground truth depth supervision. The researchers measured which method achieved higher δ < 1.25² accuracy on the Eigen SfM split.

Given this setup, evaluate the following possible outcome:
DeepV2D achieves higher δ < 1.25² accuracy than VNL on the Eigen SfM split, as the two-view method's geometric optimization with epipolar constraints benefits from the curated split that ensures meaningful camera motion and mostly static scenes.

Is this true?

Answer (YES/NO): YES